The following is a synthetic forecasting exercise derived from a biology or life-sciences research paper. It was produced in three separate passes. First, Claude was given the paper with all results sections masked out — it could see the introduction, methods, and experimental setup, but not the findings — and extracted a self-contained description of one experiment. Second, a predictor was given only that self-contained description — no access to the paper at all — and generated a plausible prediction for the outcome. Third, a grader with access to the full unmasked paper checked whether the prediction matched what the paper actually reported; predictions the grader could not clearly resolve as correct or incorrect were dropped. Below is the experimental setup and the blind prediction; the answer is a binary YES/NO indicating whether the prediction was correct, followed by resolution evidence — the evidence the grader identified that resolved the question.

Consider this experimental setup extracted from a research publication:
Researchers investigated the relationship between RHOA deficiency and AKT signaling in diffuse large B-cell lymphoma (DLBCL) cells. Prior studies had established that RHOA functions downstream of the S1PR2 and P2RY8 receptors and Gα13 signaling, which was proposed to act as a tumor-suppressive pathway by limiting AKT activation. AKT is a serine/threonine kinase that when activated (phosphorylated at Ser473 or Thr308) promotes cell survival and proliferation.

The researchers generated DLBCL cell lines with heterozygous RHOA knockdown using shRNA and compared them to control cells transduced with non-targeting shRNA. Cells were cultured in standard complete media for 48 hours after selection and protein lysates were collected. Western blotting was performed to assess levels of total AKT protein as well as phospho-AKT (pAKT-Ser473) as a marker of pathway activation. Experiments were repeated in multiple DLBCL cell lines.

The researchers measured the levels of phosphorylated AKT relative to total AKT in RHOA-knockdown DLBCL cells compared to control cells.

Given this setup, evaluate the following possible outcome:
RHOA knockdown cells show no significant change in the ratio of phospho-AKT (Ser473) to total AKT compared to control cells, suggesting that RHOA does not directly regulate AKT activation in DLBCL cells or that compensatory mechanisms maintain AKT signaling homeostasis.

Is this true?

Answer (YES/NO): NO